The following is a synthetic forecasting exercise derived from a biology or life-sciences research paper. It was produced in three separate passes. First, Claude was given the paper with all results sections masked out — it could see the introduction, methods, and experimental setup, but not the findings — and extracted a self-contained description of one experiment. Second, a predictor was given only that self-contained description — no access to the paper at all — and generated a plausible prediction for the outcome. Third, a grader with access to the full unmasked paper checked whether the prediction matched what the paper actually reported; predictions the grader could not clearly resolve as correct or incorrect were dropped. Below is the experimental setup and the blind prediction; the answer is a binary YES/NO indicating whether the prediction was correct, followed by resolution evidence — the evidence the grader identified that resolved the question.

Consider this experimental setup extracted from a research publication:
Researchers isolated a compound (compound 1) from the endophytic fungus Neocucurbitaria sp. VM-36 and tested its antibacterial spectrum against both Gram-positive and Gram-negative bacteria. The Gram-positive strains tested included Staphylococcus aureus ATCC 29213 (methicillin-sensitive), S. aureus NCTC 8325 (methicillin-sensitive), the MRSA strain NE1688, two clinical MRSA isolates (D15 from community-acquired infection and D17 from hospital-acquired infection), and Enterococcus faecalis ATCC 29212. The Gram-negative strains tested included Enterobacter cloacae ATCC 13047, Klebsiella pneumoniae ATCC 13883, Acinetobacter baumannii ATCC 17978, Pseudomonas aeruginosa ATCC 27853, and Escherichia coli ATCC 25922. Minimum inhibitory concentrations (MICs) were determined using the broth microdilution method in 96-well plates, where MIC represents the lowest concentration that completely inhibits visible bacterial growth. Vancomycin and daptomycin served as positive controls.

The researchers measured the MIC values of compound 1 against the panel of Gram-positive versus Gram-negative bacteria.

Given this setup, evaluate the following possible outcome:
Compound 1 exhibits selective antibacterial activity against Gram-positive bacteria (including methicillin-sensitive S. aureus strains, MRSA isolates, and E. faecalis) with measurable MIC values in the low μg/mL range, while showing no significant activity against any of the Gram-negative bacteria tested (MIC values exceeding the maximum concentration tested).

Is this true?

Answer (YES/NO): YES